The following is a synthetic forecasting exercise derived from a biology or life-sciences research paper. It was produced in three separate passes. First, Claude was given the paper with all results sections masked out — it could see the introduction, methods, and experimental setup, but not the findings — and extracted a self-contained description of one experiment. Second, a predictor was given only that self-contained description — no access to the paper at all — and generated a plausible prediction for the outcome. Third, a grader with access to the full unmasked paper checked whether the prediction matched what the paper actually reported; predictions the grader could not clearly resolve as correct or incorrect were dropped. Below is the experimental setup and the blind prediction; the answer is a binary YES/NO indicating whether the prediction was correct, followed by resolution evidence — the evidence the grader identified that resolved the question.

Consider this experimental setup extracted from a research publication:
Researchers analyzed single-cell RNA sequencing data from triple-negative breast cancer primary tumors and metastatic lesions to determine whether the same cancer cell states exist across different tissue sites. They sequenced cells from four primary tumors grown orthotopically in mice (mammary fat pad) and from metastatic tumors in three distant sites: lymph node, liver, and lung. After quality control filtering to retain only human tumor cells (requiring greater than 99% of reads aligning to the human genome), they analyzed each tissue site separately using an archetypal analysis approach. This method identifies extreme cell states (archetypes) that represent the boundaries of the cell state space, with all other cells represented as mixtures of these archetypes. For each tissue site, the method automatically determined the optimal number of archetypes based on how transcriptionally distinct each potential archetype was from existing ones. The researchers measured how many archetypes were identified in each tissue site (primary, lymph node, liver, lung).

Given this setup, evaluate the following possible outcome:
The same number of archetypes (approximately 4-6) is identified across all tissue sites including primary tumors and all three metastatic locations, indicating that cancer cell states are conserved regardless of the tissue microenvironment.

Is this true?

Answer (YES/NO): NO